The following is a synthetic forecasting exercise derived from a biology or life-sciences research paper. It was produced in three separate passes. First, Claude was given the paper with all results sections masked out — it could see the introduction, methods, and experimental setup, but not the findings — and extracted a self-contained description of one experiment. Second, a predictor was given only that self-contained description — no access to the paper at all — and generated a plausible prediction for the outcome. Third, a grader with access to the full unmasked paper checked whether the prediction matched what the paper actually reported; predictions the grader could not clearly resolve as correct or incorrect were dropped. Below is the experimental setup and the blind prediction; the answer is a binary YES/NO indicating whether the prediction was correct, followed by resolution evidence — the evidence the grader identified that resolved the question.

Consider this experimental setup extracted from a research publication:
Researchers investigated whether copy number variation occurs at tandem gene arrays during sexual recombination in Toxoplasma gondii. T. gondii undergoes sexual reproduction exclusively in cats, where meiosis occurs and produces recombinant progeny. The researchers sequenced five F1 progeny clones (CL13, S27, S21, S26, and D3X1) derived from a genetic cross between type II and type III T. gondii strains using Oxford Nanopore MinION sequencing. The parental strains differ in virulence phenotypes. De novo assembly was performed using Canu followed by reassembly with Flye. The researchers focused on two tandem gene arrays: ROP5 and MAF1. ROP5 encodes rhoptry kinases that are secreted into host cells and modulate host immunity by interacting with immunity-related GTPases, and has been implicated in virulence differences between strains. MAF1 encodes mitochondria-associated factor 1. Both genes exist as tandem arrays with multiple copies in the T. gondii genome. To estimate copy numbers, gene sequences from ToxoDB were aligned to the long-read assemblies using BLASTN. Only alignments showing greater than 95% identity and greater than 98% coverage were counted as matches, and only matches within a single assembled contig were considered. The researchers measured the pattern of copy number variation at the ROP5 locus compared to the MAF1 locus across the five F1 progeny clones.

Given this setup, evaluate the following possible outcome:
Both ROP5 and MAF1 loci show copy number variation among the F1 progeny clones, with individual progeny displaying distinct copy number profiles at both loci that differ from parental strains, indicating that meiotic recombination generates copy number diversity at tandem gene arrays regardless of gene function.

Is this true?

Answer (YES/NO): NO